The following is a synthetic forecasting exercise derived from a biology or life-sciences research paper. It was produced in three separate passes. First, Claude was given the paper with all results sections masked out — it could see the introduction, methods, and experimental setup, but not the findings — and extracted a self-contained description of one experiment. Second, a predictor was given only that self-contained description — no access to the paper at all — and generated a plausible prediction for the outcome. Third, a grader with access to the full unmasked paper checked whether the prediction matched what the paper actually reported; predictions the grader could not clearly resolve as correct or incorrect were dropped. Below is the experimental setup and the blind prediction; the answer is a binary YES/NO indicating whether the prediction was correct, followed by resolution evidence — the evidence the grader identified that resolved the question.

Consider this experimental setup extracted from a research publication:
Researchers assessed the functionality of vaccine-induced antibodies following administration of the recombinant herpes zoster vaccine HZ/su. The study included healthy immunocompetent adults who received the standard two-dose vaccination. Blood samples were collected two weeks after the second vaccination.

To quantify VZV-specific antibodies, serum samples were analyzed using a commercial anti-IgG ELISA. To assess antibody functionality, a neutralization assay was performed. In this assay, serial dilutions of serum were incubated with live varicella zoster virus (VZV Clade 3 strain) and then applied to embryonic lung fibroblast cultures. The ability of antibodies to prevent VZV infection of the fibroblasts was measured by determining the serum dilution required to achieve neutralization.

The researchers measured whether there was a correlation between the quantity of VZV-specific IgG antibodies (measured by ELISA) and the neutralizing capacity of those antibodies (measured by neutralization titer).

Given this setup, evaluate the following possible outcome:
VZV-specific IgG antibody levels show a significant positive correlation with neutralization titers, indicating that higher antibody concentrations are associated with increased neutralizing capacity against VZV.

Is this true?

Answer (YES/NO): YES